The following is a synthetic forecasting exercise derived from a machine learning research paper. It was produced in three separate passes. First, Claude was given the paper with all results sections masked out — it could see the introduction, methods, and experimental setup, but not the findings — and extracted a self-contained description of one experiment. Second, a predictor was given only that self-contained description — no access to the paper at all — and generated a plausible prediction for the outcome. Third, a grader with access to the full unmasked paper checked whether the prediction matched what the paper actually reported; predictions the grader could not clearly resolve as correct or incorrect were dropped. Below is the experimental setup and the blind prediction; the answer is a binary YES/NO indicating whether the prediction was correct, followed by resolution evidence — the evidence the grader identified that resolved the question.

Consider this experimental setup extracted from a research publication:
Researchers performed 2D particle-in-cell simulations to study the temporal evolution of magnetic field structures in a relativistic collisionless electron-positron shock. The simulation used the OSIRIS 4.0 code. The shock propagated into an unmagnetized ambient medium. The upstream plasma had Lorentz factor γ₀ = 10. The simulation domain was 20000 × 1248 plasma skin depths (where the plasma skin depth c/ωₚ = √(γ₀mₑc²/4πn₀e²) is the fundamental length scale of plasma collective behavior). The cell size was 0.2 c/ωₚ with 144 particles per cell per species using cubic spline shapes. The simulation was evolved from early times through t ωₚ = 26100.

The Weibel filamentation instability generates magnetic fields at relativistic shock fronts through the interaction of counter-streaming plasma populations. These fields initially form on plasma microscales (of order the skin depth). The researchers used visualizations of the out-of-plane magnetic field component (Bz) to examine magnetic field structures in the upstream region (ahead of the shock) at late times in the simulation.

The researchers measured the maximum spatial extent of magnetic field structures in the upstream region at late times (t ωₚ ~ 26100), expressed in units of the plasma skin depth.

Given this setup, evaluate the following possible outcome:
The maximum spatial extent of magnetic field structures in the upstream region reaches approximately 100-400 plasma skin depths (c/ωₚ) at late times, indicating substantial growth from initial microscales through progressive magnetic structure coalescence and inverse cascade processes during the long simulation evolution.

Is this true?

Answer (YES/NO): YES